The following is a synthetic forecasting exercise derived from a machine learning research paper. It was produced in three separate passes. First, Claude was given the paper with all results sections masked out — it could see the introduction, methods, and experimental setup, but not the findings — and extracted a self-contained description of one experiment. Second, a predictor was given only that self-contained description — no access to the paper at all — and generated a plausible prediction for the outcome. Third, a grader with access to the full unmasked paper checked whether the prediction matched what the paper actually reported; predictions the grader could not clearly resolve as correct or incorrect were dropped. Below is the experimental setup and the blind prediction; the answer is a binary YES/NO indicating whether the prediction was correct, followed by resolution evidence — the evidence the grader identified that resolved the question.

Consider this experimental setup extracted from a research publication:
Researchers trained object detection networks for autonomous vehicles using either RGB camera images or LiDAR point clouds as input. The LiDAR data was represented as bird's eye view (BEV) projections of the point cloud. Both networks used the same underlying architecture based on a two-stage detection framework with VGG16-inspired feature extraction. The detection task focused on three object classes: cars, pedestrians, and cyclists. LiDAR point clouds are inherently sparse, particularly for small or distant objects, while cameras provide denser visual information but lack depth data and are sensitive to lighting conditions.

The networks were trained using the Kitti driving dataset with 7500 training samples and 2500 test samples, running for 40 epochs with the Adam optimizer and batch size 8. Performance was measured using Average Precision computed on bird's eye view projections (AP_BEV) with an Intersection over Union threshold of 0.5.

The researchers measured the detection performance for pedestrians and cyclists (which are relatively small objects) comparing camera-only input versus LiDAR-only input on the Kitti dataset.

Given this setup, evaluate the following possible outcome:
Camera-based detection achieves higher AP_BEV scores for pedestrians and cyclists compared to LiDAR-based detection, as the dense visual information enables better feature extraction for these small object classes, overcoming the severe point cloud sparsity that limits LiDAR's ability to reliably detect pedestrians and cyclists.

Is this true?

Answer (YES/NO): NO